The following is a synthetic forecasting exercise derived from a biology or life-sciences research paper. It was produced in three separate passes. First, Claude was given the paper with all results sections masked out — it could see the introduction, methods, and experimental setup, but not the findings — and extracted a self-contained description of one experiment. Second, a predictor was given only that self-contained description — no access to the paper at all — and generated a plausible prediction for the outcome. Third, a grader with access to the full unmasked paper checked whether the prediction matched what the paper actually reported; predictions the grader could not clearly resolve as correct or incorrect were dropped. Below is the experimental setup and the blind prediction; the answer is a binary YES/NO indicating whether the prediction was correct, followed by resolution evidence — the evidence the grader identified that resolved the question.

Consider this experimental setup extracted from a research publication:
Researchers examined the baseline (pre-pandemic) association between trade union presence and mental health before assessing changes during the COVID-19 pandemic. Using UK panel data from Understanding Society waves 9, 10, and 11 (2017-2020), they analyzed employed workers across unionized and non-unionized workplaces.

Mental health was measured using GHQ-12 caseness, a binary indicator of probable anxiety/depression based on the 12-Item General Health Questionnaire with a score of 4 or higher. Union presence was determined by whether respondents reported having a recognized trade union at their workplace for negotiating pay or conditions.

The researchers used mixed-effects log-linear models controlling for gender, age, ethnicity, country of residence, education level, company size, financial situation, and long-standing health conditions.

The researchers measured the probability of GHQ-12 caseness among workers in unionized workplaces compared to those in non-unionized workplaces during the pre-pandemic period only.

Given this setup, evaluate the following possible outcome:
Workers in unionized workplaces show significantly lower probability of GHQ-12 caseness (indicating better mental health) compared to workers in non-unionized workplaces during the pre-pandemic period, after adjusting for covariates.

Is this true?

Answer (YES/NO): NO